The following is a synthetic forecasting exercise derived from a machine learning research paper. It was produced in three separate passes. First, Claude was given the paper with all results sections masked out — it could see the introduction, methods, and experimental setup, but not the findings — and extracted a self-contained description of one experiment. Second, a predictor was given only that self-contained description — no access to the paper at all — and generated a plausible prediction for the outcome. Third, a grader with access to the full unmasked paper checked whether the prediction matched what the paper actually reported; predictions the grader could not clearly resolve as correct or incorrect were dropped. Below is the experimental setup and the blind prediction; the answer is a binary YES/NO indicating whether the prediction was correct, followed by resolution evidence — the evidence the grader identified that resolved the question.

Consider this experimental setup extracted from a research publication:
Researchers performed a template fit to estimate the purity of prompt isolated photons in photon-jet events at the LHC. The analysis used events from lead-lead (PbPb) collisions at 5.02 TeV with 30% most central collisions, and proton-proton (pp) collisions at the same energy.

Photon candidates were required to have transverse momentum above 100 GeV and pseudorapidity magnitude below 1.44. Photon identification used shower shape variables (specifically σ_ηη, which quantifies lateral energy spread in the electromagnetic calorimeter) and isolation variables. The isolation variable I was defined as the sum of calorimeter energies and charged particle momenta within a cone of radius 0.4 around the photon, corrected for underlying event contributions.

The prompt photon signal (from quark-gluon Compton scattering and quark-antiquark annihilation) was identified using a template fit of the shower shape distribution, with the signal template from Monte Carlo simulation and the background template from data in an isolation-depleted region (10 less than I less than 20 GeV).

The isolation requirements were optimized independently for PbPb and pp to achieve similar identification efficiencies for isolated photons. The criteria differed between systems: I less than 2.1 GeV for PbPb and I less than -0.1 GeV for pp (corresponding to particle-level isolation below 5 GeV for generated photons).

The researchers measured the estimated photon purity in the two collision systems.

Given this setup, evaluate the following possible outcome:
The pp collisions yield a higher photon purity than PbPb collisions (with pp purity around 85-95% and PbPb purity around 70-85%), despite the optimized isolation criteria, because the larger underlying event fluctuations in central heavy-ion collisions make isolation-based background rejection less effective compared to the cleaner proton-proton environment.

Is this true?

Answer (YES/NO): YES